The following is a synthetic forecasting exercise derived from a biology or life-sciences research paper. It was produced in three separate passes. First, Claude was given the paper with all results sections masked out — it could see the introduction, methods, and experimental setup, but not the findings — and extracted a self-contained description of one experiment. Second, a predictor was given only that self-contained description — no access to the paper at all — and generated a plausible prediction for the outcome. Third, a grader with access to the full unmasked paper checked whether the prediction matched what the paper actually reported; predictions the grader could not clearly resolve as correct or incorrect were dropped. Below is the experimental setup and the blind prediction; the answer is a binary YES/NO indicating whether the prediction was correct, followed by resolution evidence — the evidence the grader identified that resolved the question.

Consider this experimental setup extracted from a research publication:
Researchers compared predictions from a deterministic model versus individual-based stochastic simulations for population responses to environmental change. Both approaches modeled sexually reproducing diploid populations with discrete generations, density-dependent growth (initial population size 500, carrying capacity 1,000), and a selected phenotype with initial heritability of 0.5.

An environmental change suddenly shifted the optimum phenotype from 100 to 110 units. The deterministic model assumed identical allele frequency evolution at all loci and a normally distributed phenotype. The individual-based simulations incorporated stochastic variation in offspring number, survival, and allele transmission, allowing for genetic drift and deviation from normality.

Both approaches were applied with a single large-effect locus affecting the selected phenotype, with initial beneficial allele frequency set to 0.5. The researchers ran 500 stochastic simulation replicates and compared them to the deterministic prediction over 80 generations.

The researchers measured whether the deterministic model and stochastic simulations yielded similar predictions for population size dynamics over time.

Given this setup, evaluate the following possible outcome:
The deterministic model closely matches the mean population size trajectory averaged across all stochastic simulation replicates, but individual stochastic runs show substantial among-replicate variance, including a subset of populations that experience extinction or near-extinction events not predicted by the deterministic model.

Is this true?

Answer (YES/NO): NO